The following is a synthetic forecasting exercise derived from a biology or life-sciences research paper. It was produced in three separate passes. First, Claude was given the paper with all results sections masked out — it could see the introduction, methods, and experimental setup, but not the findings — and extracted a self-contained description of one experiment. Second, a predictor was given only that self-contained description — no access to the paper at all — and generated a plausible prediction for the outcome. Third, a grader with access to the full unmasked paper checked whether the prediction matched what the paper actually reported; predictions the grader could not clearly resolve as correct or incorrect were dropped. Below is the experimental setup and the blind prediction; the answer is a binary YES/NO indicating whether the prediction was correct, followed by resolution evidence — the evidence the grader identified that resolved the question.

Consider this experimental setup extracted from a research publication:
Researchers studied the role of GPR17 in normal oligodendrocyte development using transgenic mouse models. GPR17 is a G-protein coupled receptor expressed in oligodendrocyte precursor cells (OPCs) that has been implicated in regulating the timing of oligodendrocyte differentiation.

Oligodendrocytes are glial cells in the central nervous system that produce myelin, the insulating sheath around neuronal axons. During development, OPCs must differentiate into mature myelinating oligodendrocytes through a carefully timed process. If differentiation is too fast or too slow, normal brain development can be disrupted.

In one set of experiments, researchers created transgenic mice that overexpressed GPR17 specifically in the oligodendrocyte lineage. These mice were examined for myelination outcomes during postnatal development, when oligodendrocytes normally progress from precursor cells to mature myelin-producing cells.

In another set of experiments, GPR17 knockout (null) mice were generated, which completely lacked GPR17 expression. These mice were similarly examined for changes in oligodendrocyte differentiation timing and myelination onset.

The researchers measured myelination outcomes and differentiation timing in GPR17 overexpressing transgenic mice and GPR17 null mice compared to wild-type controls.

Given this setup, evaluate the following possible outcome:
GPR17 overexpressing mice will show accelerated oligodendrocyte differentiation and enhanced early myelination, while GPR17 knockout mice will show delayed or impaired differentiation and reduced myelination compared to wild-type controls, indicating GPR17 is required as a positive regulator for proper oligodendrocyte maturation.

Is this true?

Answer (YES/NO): NO